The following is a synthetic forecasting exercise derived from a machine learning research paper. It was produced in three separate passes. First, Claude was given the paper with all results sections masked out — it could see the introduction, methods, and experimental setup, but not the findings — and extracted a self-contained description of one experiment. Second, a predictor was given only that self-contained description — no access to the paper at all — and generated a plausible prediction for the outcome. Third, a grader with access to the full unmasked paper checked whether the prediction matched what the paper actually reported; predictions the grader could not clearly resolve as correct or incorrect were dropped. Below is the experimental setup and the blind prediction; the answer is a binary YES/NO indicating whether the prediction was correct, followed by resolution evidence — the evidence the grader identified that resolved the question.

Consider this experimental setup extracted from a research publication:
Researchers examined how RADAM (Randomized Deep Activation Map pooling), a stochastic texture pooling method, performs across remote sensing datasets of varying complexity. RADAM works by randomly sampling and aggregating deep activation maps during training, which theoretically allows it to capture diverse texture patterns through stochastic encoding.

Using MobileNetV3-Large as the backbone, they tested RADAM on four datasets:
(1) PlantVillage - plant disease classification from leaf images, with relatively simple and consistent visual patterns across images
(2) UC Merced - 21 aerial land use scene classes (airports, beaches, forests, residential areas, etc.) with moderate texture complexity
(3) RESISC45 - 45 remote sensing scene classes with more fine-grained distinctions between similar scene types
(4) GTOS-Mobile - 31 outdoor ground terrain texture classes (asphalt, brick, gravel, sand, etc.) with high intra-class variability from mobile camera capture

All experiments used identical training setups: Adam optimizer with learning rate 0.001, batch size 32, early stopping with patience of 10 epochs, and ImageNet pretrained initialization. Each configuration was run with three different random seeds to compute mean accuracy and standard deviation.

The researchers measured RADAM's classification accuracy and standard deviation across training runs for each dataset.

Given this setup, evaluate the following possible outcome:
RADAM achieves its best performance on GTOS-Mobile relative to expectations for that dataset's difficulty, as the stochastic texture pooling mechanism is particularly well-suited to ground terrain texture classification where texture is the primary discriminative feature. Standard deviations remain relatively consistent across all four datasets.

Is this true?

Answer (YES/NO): NO